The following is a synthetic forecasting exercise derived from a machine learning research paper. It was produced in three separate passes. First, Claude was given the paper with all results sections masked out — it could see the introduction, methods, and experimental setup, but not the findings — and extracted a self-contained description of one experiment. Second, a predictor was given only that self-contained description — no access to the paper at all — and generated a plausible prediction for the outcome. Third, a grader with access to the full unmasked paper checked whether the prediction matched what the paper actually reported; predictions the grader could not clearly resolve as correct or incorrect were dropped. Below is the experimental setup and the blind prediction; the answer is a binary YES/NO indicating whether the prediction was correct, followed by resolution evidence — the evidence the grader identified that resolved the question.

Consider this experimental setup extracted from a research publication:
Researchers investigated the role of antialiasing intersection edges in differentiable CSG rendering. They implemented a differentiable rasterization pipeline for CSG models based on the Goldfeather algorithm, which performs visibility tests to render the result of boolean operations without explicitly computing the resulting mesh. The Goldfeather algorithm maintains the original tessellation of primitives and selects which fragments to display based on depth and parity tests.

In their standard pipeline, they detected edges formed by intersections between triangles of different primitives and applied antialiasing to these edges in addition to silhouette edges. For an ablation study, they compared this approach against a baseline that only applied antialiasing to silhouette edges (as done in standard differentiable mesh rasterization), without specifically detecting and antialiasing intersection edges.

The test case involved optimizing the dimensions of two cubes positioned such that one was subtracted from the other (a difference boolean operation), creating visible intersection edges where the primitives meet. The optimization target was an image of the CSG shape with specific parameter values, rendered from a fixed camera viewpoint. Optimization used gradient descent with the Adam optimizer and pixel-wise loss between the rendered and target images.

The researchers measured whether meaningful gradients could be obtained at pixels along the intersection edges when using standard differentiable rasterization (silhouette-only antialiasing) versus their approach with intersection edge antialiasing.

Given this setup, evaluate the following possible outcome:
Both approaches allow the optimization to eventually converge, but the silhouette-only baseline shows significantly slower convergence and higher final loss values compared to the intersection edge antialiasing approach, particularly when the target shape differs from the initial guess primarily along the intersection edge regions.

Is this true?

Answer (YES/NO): NO